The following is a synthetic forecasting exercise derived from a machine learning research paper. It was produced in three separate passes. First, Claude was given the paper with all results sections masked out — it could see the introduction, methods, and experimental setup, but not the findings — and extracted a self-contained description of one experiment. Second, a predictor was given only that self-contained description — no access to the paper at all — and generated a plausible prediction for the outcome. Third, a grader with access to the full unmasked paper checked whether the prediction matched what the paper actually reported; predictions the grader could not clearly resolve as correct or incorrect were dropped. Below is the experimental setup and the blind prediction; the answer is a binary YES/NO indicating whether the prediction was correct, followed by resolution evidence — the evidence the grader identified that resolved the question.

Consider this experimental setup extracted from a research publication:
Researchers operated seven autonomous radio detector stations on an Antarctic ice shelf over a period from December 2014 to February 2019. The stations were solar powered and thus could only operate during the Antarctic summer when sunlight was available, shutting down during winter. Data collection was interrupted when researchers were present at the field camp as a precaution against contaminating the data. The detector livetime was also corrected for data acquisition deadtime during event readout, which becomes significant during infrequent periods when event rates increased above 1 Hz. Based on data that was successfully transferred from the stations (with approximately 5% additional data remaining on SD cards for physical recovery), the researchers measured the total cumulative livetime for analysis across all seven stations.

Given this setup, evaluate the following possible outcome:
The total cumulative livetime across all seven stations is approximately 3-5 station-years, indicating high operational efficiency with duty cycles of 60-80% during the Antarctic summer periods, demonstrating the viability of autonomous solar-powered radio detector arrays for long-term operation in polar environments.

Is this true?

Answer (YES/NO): NO